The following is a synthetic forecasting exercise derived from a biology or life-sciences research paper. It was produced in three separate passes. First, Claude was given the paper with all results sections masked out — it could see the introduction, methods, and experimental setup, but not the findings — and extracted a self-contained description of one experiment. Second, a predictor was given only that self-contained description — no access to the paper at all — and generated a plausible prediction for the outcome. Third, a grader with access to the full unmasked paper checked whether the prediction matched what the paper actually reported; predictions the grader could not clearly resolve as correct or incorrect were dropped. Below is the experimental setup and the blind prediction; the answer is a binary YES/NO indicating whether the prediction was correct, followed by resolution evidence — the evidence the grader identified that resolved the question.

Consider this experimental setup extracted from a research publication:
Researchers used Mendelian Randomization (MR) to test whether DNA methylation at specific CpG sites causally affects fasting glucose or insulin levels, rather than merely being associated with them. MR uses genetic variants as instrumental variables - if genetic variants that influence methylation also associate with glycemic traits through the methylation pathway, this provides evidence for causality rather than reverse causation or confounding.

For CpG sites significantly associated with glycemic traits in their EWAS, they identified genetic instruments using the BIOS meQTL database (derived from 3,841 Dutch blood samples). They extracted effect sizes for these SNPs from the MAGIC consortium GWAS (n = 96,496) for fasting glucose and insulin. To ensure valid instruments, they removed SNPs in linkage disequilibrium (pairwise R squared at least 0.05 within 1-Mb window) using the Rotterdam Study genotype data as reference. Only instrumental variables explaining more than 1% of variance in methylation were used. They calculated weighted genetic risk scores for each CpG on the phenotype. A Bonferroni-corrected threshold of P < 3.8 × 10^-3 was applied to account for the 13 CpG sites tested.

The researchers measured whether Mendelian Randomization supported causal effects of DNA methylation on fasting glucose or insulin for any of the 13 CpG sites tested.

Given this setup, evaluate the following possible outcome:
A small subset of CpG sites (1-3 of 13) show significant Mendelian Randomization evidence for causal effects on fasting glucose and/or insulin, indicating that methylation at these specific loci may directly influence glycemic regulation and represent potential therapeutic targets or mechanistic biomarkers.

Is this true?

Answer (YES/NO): NO